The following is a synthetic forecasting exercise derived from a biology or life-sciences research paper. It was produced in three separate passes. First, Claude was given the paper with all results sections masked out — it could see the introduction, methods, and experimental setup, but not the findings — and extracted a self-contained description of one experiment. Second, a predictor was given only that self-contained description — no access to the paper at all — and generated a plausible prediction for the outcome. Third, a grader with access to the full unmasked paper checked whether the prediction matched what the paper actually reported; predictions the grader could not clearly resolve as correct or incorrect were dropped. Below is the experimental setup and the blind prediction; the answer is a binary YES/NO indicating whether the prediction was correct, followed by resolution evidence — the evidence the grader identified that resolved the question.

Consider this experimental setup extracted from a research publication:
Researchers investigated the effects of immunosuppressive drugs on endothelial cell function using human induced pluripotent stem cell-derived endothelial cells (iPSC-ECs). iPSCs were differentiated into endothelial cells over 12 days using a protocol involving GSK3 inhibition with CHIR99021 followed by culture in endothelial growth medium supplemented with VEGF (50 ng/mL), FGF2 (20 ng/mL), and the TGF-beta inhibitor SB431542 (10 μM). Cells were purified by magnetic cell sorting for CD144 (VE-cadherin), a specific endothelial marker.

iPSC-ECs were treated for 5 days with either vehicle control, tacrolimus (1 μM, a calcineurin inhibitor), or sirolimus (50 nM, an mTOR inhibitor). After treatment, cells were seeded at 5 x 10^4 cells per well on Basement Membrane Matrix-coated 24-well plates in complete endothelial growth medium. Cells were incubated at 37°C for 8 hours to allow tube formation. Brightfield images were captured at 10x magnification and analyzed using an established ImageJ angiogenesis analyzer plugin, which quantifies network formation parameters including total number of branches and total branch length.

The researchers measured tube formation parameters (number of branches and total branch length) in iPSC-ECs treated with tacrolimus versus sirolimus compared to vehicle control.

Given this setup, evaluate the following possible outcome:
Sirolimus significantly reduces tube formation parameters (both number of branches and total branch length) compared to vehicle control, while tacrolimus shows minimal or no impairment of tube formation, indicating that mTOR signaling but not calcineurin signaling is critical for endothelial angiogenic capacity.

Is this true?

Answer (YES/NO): YES